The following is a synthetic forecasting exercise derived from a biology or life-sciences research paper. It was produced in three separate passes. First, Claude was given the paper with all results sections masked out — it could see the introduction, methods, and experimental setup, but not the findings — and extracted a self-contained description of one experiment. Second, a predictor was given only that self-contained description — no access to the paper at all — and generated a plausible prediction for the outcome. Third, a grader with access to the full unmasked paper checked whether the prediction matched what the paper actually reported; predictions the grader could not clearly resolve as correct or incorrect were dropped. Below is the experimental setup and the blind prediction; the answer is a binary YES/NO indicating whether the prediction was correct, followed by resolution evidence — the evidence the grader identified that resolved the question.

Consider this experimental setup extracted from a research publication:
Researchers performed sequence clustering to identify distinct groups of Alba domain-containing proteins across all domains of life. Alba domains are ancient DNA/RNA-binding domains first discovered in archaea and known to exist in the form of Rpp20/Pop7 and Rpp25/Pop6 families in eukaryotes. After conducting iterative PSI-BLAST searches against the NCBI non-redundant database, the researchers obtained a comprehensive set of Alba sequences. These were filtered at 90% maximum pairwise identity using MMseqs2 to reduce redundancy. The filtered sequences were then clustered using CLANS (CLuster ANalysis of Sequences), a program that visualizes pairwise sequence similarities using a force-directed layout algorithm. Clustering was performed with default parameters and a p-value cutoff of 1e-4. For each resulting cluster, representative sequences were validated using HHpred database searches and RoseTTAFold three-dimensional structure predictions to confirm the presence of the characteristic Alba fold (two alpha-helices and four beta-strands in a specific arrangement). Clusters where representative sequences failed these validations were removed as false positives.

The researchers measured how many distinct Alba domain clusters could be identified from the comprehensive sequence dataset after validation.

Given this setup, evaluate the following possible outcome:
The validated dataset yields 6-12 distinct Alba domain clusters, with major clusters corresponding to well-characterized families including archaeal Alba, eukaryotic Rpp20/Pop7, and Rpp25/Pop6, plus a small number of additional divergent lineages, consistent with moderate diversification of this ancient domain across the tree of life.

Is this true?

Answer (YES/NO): NO